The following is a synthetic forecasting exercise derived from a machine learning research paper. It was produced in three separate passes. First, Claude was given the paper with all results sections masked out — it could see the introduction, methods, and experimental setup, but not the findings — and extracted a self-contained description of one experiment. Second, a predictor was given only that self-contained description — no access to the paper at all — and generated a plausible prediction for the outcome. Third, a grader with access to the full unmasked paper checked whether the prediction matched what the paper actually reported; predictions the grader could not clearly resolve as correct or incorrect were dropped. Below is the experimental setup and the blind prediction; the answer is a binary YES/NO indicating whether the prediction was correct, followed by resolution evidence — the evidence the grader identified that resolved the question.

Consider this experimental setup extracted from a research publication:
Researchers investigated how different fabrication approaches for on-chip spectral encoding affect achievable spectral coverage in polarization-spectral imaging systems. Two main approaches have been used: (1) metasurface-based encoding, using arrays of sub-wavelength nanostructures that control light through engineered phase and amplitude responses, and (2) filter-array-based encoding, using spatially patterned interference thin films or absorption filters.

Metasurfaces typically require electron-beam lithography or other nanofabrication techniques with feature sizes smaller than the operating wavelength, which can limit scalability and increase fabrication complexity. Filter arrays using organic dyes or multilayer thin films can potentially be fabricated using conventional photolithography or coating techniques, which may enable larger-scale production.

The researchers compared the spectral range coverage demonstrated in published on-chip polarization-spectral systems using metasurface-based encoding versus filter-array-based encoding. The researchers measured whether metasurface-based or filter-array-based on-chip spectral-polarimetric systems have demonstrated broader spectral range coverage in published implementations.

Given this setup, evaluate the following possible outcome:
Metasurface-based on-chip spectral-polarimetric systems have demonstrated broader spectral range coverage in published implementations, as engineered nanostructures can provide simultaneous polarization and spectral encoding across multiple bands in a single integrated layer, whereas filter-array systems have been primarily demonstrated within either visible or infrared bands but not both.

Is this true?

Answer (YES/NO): NO